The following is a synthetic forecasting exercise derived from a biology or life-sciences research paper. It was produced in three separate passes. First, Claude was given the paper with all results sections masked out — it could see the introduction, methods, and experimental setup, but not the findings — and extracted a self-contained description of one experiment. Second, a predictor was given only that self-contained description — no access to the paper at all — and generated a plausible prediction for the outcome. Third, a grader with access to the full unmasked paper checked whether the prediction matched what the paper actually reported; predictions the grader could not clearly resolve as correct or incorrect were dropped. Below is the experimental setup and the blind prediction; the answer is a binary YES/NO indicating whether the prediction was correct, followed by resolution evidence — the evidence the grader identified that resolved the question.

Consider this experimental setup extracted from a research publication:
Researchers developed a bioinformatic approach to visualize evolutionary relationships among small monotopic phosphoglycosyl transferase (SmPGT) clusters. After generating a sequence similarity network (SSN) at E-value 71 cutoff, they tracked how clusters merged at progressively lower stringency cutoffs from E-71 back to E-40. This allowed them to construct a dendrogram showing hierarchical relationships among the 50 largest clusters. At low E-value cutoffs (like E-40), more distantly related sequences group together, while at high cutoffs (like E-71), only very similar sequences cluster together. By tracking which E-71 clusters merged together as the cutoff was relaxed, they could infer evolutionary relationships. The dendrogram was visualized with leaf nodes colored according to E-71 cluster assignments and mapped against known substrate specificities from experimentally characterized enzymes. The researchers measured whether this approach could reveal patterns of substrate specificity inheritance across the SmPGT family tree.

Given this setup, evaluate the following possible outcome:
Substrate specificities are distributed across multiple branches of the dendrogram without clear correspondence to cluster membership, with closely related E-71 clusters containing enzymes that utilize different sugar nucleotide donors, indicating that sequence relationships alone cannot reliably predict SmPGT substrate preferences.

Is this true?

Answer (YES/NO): NO